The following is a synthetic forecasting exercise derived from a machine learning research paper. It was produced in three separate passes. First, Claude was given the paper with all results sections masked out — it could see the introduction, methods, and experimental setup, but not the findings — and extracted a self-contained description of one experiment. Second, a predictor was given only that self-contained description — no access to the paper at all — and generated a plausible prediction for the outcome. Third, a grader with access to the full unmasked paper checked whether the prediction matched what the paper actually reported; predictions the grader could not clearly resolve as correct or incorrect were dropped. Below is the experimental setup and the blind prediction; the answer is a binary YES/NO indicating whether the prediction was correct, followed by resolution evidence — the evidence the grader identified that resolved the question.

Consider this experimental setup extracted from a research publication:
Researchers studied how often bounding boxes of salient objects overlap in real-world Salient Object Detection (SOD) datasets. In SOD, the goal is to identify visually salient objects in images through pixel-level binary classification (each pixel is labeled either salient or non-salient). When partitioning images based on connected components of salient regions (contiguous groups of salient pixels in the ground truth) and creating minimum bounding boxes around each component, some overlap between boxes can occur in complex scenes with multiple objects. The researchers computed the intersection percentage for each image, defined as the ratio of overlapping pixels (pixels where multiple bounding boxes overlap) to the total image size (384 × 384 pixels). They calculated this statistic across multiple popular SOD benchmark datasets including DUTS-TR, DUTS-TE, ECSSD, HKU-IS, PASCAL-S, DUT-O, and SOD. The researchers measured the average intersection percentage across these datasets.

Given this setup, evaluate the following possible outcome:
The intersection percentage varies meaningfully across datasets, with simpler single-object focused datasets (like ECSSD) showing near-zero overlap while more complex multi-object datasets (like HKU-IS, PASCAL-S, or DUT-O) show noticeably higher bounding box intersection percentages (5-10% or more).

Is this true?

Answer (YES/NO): NO